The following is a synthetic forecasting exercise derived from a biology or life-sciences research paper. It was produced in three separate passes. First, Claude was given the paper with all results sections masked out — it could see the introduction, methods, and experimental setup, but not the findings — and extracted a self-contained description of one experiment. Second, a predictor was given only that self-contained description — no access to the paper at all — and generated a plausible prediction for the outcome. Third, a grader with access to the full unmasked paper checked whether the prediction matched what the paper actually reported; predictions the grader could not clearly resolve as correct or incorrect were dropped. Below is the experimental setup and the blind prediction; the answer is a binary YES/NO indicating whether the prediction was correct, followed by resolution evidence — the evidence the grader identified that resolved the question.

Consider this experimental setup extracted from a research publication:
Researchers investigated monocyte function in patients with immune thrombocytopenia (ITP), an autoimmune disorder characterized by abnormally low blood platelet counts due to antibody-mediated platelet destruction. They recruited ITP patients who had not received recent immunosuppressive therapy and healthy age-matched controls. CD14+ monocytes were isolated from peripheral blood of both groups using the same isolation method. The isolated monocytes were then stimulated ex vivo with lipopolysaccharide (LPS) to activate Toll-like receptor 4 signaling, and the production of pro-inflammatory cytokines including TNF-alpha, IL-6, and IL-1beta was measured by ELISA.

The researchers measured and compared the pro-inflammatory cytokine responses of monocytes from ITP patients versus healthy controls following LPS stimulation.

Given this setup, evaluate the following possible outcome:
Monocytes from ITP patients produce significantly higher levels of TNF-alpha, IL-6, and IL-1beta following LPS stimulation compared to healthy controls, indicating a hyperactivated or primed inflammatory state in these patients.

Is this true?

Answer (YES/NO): NO